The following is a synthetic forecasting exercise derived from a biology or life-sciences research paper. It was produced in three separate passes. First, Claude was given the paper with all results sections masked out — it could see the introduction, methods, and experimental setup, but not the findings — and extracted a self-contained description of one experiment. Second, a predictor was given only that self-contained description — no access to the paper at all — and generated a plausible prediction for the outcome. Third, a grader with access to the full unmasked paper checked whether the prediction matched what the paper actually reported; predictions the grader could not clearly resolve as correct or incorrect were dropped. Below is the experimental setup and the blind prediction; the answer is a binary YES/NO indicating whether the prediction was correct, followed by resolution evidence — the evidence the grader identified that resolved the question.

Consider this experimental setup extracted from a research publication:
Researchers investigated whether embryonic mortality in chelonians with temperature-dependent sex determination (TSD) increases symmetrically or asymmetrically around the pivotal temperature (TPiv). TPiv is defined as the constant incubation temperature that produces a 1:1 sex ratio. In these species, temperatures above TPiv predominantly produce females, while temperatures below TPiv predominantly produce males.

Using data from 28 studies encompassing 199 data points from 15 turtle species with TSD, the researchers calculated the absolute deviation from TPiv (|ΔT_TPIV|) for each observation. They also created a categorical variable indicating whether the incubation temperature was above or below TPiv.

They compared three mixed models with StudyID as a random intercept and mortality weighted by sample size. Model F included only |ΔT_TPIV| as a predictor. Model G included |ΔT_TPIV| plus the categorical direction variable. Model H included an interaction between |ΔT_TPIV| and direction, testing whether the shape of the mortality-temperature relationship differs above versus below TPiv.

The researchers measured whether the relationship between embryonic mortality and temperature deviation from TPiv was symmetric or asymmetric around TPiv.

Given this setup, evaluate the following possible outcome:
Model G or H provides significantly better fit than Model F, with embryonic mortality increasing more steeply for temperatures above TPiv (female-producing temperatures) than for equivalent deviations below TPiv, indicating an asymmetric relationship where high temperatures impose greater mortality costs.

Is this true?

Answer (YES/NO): YES